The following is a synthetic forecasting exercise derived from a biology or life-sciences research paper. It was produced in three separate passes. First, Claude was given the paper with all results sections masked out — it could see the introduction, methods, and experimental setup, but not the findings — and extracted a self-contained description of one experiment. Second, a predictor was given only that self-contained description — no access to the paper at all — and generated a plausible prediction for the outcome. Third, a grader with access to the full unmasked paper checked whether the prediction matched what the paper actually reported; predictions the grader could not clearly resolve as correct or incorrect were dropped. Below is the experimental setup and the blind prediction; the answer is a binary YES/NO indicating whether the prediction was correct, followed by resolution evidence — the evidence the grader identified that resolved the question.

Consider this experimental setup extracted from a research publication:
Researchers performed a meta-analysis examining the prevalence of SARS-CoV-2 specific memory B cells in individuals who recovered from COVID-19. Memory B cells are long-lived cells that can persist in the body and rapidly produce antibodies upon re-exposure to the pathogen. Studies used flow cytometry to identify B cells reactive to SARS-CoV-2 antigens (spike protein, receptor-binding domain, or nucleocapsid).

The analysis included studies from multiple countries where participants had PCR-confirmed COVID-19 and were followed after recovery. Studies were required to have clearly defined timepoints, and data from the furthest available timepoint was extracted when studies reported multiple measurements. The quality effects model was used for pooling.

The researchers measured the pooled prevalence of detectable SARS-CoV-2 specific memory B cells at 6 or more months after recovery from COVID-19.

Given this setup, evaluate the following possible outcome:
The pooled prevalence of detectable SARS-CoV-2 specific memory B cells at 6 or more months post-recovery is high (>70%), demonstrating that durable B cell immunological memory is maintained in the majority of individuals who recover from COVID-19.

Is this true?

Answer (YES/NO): YES